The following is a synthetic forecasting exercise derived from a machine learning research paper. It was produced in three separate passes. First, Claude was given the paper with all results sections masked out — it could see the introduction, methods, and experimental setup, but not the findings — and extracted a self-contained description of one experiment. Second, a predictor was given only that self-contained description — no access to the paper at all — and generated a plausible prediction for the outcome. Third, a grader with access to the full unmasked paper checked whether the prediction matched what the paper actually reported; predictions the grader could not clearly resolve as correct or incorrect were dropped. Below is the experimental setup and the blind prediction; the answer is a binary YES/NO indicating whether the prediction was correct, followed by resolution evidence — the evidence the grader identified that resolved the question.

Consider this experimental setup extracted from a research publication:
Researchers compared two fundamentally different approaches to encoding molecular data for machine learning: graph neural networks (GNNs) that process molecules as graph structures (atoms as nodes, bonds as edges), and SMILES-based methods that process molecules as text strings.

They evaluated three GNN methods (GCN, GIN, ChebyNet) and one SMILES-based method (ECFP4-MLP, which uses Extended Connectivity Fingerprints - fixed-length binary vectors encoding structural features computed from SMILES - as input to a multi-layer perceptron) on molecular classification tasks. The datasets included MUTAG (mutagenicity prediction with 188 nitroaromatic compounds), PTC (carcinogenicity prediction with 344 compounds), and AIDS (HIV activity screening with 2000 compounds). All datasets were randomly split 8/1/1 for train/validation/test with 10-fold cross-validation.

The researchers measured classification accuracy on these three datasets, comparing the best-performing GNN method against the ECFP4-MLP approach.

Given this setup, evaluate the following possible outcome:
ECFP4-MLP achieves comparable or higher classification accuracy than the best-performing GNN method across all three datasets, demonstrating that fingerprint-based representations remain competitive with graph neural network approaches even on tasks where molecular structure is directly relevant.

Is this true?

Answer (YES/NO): YES